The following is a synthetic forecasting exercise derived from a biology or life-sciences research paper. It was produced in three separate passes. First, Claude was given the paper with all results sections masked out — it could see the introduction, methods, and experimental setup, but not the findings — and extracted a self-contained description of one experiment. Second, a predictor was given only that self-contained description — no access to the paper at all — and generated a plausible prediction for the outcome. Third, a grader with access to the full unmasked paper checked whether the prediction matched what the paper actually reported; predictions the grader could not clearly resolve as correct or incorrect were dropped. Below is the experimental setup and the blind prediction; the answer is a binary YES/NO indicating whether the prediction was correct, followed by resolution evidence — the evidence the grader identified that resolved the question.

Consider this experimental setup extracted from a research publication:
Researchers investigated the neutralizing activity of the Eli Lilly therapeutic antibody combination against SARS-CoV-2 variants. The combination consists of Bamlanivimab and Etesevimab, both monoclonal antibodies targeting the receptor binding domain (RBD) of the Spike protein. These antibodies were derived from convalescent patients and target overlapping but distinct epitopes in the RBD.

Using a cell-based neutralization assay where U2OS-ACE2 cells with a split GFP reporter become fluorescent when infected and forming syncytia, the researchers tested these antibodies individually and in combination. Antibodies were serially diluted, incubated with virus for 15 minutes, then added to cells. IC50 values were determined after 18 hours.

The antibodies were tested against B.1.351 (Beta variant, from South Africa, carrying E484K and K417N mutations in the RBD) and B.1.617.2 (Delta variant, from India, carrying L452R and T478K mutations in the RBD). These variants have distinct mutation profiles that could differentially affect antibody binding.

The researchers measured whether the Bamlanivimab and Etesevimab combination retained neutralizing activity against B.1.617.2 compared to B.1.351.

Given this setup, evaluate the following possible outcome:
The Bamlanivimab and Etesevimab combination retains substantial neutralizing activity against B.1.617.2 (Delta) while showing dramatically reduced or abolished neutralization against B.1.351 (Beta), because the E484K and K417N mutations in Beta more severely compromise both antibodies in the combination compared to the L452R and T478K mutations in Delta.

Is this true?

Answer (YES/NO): YES